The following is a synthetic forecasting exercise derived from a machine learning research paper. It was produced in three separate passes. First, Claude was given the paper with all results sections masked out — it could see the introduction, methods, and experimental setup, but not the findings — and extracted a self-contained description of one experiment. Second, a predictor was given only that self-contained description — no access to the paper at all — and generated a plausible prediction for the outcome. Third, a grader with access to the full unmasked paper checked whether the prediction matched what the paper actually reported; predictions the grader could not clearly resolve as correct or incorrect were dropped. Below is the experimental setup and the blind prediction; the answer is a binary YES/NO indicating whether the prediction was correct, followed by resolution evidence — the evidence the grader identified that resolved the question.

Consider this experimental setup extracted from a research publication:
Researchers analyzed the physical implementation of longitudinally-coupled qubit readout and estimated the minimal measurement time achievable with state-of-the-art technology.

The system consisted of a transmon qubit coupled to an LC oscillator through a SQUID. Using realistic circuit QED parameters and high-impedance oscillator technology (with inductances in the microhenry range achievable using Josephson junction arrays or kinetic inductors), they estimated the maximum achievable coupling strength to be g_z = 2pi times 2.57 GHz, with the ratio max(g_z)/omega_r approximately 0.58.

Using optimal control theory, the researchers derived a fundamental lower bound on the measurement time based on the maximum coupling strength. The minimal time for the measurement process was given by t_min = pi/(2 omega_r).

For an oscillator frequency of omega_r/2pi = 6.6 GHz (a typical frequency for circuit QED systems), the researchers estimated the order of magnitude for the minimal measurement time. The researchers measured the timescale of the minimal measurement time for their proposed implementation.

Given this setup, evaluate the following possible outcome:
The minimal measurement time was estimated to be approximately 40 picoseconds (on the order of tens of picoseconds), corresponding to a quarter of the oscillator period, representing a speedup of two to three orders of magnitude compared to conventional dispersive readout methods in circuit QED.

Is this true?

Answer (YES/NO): NO